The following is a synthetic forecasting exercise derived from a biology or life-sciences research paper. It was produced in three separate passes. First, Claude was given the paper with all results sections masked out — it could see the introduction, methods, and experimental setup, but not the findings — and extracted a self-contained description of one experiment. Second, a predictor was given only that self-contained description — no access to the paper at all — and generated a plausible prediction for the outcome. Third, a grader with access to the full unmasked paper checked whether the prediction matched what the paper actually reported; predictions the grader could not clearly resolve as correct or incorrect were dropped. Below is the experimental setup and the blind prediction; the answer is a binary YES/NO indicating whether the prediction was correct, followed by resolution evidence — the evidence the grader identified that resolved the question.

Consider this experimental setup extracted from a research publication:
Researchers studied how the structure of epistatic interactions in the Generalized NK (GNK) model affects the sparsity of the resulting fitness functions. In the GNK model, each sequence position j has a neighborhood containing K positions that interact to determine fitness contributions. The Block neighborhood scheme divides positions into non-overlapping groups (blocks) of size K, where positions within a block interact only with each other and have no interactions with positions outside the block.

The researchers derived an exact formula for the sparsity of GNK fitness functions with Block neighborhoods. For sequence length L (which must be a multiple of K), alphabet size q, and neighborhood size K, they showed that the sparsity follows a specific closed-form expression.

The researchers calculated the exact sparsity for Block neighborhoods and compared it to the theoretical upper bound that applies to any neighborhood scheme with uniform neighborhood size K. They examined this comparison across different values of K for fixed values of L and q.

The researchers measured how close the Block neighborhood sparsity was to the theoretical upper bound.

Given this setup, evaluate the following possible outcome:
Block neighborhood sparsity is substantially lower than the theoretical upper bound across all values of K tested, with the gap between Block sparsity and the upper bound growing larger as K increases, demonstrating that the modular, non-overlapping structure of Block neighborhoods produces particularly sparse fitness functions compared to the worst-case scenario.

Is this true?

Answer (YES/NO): NO